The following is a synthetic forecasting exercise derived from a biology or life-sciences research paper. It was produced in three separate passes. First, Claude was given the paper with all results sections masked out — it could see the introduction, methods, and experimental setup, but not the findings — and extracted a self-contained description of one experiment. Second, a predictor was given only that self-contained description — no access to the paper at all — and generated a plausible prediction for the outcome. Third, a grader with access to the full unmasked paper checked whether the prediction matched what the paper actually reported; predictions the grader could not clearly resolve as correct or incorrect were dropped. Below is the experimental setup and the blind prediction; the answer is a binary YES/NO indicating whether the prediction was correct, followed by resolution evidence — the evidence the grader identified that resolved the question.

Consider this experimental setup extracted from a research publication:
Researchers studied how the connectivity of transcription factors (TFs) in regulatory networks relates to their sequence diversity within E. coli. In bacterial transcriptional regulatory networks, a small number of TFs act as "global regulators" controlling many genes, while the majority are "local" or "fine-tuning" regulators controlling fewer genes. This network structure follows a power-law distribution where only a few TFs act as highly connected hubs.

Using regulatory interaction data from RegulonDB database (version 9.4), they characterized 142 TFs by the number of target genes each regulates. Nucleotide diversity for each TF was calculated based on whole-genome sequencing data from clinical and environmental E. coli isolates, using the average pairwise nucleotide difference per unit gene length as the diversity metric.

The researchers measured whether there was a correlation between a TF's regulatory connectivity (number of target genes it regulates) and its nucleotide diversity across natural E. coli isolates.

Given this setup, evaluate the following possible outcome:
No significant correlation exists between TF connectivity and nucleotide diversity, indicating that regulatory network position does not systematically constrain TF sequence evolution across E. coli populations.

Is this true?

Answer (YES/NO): NO